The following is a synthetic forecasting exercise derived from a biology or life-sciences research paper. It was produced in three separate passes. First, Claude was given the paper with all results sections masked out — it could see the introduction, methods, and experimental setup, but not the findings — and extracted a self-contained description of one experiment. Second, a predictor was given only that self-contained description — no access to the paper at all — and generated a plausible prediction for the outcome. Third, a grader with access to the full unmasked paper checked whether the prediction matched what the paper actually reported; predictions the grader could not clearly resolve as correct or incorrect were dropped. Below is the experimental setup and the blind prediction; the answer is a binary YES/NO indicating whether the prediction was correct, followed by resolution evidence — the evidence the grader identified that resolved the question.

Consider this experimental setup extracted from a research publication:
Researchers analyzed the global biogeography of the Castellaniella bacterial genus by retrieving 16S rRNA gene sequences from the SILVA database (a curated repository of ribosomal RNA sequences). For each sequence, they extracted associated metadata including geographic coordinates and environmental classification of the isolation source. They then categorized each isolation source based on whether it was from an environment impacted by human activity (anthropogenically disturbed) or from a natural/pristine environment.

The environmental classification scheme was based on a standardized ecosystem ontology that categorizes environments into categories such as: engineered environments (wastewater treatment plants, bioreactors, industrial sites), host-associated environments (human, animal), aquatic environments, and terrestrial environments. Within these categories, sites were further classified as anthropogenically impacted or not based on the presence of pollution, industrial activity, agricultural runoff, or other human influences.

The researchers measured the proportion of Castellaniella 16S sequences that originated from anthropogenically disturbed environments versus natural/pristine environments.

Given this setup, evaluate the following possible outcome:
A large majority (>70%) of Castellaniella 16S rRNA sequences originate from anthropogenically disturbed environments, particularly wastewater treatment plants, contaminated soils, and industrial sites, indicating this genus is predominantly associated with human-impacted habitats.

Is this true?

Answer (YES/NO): YES